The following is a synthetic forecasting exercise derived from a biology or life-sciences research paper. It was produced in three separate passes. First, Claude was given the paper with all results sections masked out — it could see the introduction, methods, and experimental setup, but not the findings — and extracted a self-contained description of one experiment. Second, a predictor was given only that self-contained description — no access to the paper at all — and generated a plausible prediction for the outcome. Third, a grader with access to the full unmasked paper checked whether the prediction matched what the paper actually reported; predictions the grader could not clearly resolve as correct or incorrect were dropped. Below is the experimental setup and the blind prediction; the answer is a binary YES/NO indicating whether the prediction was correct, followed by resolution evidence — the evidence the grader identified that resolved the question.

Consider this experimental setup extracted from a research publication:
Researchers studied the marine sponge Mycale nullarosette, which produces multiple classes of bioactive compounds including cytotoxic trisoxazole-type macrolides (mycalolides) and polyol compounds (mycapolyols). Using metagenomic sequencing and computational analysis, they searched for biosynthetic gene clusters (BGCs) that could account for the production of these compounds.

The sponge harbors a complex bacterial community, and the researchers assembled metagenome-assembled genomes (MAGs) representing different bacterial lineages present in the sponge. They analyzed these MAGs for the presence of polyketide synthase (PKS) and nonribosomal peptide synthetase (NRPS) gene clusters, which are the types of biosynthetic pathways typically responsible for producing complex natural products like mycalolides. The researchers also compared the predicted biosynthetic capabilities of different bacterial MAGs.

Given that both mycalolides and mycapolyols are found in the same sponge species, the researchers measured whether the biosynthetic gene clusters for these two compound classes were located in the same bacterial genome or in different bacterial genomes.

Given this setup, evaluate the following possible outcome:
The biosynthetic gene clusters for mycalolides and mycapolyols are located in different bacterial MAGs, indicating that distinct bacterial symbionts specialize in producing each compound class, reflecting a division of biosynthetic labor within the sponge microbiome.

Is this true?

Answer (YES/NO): NO